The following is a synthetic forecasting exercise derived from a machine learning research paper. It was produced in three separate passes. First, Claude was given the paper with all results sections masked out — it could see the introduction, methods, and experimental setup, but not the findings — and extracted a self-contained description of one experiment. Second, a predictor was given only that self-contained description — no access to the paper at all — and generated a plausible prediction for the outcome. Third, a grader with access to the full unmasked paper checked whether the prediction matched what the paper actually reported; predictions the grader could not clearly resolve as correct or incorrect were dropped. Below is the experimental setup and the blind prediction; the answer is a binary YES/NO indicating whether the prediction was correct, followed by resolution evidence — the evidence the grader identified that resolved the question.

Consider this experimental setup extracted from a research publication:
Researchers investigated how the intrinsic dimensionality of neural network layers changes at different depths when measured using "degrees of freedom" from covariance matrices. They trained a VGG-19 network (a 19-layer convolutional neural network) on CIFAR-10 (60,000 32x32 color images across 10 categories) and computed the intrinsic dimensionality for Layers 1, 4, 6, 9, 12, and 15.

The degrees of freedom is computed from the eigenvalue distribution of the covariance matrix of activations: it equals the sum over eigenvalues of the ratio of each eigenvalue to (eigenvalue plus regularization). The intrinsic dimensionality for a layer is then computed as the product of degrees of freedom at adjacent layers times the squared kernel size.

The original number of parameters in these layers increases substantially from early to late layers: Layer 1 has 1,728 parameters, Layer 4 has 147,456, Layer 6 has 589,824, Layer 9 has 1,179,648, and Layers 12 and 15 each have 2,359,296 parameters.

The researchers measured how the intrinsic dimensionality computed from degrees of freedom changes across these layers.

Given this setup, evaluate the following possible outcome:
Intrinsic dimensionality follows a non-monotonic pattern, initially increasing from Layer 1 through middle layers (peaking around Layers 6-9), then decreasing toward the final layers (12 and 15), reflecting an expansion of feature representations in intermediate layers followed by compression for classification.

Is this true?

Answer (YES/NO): YES